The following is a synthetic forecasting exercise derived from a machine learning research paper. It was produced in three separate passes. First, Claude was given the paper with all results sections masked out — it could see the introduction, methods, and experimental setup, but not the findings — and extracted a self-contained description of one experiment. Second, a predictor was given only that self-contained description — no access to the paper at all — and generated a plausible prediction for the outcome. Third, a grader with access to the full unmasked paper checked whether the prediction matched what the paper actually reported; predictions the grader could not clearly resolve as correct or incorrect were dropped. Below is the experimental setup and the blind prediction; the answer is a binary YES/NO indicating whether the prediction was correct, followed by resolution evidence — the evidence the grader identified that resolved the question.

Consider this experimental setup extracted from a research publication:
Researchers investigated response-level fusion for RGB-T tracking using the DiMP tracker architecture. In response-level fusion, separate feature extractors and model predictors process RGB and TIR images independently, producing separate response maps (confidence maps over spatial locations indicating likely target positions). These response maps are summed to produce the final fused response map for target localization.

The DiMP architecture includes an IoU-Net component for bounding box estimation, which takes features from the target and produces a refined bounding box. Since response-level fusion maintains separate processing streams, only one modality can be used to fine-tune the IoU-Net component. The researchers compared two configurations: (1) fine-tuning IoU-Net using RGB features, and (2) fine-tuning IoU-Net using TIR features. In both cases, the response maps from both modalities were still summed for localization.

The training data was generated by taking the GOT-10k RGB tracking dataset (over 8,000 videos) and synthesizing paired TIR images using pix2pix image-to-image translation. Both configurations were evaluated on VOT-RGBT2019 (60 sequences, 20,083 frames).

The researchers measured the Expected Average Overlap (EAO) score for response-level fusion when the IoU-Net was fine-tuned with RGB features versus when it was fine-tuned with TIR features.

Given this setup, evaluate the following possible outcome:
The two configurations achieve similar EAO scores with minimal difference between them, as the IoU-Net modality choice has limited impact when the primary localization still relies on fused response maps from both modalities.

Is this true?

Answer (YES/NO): NO